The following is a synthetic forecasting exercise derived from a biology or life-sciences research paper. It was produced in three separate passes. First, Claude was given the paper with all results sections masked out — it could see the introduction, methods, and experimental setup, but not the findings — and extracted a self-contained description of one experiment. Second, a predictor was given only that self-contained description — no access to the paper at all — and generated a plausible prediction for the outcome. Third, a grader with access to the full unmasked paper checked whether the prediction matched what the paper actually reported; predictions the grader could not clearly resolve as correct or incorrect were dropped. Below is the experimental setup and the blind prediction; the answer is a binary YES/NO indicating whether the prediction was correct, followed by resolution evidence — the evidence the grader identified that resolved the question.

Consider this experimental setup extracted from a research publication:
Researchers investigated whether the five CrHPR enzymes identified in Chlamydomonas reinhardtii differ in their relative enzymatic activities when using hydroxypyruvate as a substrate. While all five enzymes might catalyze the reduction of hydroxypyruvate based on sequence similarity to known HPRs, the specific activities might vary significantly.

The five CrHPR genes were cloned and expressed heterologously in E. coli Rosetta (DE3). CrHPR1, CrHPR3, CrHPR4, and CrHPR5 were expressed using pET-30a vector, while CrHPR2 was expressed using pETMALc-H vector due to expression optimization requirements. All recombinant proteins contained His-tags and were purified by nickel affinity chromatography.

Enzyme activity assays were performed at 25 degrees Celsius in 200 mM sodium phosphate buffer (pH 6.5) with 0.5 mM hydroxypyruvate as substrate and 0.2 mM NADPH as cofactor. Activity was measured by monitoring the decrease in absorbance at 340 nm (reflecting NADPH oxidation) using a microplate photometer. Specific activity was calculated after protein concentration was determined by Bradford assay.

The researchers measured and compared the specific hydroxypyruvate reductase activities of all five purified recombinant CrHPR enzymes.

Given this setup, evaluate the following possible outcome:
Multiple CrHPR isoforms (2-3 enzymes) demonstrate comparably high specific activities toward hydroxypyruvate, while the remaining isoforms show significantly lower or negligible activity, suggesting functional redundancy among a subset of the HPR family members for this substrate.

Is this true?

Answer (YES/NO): NO